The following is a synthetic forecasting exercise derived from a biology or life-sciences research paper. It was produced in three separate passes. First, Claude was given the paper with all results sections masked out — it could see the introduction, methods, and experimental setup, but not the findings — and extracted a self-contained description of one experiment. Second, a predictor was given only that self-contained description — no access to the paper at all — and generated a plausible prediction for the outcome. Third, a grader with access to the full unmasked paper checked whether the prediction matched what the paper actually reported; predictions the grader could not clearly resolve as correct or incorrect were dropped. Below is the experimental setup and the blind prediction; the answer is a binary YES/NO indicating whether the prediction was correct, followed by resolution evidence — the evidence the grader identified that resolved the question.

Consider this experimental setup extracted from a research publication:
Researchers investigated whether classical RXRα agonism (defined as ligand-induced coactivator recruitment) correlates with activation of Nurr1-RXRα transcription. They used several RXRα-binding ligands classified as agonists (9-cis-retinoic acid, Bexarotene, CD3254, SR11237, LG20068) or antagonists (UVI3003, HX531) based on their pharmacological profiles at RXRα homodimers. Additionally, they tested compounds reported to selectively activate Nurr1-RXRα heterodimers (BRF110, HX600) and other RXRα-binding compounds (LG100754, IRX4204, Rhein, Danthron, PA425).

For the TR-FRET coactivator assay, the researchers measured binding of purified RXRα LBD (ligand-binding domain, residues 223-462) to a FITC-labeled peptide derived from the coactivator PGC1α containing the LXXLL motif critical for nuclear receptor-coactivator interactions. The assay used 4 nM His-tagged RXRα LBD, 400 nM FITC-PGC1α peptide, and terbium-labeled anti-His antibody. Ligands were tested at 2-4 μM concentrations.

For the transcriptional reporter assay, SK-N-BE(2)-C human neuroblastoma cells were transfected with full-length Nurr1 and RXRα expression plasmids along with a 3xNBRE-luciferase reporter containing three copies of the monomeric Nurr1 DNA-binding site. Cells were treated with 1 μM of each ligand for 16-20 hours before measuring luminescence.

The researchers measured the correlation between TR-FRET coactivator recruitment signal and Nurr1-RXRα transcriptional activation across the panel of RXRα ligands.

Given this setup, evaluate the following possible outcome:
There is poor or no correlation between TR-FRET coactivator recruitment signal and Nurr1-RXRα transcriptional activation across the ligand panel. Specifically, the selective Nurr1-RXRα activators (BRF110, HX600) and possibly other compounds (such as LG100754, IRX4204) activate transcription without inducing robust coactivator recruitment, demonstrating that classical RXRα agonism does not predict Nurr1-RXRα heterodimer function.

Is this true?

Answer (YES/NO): YES